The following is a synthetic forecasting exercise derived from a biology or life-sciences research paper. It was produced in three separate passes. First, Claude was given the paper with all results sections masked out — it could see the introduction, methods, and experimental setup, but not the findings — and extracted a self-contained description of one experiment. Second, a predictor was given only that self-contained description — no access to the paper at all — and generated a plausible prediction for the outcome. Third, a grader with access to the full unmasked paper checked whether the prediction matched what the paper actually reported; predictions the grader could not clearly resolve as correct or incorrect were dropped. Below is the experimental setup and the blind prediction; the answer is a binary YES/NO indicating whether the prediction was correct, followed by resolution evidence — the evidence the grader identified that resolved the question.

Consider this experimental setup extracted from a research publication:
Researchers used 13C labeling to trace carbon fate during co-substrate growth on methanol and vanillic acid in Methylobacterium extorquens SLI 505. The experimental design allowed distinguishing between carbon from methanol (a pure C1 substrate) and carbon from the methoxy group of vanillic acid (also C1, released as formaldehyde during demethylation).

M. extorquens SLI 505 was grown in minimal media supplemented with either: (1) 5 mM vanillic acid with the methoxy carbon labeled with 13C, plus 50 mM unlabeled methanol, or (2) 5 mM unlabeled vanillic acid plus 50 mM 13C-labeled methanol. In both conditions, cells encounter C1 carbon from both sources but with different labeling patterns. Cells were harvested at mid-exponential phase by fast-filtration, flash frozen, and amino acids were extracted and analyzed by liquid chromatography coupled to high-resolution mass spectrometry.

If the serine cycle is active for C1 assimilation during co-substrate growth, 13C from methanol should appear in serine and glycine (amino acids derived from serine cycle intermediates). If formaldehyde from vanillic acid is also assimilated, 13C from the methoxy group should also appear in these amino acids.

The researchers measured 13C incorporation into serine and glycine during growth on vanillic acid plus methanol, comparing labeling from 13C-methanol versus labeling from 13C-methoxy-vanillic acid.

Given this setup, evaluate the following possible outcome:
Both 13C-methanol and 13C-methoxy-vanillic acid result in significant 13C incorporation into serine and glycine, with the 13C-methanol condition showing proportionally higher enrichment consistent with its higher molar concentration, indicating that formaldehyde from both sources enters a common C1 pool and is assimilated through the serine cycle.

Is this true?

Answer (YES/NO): NO